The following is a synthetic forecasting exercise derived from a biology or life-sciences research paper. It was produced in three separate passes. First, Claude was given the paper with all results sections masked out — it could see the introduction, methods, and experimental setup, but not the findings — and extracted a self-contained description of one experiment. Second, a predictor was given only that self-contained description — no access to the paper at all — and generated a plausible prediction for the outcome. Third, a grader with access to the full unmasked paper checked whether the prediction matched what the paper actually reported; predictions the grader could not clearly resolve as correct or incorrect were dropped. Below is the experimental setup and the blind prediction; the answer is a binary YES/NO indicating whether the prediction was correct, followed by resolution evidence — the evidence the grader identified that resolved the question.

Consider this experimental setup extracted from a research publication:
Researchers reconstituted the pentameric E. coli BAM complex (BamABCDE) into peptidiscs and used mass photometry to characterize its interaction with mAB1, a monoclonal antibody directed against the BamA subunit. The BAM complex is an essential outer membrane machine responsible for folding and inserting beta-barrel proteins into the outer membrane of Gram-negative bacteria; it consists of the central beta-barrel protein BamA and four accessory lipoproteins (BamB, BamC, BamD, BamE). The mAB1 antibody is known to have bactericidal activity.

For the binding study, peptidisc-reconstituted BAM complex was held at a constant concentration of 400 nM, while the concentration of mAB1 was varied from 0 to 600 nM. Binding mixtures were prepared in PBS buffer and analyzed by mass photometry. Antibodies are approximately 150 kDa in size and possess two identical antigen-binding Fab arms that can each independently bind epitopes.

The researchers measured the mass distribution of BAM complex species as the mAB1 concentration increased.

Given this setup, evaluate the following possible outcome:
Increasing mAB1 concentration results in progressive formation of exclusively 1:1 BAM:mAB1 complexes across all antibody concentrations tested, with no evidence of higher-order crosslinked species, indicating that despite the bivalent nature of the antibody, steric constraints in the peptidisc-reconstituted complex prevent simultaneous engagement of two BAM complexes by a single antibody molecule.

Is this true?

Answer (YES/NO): NO